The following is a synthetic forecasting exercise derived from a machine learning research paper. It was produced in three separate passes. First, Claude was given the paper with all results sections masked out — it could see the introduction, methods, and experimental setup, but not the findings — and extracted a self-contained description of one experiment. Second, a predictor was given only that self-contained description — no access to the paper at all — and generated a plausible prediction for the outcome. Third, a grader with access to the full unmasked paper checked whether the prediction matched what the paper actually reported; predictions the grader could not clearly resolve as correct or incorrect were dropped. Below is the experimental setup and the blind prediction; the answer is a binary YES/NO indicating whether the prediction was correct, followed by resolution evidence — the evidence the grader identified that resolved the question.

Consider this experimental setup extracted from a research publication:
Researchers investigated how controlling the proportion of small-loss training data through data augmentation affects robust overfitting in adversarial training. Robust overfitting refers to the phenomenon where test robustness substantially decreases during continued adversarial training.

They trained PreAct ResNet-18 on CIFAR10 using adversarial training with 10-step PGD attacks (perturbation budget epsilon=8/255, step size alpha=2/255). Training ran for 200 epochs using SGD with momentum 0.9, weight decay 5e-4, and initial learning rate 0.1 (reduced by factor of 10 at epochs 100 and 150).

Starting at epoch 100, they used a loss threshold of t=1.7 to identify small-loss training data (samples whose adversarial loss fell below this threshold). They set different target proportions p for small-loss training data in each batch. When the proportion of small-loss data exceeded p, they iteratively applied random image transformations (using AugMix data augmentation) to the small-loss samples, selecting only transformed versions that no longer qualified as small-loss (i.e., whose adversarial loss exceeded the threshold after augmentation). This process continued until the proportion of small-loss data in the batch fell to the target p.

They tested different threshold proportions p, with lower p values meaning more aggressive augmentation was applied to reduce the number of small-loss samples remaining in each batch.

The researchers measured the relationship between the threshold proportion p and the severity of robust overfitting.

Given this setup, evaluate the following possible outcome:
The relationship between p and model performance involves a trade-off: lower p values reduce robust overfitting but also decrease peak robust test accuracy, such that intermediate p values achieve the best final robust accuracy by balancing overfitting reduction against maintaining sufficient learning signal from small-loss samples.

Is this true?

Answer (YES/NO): NO